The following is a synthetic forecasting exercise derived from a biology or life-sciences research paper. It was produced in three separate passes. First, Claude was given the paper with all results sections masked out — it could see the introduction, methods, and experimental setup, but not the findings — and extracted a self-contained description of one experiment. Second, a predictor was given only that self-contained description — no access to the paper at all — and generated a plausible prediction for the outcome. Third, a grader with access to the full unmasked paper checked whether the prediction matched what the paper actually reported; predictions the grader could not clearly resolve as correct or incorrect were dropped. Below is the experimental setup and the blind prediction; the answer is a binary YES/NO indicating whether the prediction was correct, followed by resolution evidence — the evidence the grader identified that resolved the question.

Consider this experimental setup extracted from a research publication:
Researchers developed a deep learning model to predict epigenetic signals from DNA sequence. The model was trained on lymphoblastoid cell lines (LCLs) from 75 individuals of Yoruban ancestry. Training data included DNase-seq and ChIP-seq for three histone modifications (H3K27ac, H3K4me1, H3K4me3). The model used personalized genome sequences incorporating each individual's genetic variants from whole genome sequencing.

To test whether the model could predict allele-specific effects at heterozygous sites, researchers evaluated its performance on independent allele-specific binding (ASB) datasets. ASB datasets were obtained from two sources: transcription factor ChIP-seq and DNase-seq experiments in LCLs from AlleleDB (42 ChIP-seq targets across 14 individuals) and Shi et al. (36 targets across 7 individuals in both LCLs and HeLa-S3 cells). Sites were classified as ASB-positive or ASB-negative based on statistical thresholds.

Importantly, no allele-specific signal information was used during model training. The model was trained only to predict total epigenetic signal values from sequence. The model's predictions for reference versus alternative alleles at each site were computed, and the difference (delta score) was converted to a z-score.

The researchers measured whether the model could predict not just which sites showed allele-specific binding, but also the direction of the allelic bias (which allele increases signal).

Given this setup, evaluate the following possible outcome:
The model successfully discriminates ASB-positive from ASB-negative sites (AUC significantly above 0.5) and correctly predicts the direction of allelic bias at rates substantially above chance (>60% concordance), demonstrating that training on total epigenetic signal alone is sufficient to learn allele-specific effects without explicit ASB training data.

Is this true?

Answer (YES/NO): YES